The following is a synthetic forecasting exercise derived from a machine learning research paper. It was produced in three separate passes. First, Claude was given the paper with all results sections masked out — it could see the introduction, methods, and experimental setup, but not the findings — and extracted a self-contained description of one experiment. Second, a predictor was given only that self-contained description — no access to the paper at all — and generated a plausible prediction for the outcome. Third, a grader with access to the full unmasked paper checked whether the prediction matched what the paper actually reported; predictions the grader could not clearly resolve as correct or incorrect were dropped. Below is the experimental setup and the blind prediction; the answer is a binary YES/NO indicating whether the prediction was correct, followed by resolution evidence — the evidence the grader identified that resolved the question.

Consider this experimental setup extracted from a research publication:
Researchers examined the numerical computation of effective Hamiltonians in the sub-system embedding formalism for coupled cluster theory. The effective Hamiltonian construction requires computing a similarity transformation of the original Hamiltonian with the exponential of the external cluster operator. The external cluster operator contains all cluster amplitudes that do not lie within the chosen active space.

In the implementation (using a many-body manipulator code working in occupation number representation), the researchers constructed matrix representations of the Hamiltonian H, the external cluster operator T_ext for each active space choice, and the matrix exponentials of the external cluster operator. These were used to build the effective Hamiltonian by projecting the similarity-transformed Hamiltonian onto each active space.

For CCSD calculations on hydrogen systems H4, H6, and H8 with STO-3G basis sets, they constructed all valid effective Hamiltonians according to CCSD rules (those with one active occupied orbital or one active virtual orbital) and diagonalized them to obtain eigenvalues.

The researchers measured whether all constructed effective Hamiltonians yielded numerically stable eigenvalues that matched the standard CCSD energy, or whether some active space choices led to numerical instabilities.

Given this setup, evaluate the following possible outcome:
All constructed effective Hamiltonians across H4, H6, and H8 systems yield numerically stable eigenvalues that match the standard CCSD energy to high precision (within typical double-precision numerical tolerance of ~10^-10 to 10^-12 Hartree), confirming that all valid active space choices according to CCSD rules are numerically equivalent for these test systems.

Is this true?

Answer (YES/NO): NO